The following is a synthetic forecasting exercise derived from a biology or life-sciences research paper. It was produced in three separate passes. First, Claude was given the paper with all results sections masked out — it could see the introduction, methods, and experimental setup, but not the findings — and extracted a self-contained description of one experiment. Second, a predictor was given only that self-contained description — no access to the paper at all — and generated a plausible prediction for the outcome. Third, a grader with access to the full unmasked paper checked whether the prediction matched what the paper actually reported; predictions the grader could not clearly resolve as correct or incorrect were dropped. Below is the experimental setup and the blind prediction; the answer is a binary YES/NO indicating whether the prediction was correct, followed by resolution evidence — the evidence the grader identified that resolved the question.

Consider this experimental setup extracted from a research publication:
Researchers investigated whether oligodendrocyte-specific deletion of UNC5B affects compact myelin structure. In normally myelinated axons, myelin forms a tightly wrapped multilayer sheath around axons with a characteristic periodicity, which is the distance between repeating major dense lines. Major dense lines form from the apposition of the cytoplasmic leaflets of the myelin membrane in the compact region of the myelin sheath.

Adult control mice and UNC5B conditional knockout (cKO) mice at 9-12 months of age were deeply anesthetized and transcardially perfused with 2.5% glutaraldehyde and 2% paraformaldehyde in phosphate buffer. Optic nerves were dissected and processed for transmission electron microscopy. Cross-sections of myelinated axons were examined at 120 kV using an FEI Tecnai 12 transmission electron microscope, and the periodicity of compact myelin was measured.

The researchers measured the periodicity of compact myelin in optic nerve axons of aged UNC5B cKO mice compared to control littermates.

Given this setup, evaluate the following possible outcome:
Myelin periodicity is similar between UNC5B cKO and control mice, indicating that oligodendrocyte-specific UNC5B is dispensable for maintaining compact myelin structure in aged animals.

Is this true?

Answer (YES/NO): NO